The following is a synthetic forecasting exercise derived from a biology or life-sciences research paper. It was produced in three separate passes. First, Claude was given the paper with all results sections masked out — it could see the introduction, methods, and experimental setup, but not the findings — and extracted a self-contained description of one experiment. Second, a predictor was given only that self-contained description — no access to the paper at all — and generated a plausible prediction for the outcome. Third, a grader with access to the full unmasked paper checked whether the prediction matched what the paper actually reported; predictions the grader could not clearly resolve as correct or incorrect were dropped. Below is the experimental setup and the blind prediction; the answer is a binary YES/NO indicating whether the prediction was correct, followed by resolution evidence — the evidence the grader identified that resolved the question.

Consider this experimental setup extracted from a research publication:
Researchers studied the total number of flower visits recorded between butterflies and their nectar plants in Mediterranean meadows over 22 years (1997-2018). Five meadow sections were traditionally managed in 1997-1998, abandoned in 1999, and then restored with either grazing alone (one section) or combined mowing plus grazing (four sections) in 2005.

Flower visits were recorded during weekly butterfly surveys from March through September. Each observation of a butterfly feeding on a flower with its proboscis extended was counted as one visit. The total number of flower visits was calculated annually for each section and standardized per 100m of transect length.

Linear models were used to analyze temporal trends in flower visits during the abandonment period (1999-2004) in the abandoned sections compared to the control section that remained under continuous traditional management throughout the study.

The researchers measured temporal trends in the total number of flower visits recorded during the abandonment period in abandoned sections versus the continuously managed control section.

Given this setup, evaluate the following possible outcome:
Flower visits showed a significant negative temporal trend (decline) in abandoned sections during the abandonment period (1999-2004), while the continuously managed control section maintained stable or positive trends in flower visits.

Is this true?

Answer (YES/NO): NO